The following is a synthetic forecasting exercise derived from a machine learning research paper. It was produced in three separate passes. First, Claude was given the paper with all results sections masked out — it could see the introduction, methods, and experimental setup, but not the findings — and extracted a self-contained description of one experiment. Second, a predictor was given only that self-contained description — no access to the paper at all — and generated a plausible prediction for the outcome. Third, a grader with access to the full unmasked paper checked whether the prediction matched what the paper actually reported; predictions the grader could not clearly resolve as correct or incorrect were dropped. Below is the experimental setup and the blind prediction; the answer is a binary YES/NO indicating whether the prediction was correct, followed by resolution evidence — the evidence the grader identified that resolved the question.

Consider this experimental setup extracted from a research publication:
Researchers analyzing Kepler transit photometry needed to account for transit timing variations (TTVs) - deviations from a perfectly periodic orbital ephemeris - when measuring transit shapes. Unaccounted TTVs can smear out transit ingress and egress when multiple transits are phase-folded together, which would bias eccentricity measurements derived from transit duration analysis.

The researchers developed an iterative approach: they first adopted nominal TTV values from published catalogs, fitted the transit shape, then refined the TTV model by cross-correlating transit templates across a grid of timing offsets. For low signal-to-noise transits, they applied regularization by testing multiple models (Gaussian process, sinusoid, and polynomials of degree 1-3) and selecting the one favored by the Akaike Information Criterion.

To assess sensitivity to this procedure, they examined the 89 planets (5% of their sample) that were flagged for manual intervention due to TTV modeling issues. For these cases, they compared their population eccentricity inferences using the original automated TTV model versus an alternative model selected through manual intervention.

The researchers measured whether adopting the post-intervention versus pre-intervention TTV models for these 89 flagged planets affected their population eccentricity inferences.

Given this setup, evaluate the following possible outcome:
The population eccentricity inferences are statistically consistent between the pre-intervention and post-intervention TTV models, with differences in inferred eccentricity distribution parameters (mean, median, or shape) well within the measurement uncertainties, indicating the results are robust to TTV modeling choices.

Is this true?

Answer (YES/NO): YES